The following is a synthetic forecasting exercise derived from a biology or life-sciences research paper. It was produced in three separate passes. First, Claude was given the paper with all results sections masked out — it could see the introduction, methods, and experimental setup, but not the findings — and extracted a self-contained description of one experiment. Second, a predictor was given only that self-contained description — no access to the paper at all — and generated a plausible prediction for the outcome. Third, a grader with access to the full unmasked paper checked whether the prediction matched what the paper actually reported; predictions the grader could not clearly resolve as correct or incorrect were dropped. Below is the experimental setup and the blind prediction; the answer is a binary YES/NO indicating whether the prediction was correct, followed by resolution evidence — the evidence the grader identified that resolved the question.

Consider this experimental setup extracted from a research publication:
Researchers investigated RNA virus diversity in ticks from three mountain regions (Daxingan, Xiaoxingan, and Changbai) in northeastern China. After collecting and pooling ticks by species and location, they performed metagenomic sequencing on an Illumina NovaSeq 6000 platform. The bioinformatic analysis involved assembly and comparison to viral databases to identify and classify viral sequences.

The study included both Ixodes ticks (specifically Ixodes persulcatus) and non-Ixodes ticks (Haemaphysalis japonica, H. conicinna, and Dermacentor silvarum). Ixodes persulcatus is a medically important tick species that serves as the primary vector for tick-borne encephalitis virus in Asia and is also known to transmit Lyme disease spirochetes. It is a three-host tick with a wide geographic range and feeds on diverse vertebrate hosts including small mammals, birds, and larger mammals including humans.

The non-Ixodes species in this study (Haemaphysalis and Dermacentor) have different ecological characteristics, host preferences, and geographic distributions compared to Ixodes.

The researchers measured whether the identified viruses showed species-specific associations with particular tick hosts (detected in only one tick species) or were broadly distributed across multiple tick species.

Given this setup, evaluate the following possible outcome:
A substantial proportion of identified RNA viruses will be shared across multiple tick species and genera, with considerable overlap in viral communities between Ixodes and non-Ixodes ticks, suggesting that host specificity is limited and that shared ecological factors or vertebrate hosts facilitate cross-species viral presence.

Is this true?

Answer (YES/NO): NO